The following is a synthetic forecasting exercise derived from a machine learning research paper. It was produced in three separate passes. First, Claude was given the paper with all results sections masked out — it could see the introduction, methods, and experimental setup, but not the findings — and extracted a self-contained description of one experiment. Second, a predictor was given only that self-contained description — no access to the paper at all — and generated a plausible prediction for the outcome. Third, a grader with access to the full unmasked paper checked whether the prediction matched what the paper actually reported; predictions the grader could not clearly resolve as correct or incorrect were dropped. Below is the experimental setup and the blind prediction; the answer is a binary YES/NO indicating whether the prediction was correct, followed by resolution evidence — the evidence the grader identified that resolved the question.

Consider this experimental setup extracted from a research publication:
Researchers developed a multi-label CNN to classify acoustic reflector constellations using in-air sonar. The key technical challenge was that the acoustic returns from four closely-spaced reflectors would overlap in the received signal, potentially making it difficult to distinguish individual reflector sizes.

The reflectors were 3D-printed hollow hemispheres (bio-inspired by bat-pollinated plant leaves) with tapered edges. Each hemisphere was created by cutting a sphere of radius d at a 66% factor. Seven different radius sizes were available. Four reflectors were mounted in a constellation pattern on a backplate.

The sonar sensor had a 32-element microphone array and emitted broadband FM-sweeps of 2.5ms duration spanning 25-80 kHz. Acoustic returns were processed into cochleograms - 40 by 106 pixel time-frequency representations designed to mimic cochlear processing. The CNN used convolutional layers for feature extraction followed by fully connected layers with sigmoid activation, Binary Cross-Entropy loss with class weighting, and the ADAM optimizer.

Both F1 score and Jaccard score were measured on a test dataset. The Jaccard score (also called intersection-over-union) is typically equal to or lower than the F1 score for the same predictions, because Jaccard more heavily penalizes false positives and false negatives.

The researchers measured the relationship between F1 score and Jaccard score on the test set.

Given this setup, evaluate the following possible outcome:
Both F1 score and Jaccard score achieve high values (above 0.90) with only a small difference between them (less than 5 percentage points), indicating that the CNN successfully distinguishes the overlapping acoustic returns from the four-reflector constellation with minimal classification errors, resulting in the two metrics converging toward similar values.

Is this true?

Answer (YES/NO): YES